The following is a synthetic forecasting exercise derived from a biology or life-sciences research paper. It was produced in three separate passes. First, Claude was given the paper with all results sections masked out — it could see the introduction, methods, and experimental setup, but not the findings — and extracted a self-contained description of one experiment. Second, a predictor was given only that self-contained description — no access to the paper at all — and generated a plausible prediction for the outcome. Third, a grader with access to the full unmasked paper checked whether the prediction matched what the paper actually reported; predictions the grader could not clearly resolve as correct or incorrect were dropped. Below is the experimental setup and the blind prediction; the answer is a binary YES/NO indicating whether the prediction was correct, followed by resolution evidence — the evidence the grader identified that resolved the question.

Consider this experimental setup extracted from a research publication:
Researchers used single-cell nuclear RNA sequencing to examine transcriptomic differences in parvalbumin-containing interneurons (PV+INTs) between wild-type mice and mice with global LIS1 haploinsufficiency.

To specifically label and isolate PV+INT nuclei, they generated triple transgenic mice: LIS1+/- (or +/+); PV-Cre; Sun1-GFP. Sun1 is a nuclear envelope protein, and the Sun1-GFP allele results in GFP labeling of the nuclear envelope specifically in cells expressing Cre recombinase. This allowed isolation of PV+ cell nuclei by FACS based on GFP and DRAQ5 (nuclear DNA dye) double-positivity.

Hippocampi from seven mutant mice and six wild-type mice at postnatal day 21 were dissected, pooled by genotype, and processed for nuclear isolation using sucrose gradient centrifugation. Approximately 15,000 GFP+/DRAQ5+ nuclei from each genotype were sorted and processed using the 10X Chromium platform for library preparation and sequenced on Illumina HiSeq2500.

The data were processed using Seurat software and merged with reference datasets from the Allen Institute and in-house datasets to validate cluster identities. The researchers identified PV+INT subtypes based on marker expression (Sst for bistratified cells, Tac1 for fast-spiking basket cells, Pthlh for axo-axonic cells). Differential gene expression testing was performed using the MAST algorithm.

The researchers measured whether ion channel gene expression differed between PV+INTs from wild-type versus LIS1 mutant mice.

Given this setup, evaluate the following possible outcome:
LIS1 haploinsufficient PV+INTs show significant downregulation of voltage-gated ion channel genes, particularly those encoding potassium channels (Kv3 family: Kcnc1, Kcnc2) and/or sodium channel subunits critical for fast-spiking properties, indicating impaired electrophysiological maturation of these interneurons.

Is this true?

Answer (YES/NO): NO